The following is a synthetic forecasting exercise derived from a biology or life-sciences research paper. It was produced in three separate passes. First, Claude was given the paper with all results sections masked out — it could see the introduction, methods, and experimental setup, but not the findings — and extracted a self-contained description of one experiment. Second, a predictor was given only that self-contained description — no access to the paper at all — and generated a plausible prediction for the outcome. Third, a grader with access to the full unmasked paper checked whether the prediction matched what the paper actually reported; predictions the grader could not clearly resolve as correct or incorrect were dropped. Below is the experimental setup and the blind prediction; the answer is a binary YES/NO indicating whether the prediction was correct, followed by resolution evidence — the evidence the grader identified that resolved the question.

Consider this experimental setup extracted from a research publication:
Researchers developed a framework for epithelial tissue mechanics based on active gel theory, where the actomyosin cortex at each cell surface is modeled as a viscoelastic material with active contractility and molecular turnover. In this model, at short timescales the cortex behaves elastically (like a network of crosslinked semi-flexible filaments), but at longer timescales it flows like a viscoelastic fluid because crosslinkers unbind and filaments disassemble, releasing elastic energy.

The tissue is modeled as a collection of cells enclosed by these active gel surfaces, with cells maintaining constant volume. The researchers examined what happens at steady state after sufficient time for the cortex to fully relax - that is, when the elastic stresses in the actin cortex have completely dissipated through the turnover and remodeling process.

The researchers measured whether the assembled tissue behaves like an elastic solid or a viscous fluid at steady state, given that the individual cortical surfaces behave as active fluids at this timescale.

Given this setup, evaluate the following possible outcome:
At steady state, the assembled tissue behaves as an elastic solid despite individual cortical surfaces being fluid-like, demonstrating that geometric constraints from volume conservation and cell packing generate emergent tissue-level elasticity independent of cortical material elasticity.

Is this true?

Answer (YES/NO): YES